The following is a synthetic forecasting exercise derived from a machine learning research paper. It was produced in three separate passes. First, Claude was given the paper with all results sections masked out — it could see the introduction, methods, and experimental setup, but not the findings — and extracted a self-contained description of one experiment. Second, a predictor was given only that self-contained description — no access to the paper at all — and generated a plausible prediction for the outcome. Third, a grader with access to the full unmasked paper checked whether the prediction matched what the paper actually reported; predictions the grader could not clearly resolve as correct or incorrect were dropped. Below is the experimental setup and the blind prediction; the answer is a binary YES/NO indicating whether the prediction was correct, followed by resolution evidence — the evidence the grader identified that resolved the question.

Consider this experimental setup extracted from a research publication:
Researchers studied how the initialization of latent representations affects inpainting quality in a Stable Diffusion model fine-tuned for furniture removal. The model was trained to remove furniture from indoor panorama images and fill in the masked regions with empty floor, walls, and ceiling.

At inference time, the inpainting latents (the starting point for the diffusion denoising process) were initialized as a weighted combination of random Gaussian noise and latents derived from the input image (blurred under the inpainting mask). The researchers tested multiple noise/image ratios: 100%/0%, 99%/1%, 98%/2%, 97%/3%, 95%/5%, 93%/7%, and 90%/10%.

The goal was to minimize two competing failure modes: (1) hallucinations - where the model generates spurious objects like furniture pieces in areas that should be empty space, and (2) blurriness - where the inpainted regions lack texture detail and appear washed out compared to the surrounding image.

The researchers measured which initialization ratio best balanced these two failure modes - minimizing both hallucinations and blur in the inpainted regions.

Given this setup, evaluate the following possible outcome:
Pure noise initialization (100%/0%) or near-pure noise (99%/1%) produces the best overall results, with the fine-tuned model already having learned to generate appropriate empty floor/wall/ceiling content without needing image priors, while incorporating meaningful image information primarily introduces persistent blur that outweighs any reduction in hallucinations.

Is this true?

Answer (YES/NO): NO